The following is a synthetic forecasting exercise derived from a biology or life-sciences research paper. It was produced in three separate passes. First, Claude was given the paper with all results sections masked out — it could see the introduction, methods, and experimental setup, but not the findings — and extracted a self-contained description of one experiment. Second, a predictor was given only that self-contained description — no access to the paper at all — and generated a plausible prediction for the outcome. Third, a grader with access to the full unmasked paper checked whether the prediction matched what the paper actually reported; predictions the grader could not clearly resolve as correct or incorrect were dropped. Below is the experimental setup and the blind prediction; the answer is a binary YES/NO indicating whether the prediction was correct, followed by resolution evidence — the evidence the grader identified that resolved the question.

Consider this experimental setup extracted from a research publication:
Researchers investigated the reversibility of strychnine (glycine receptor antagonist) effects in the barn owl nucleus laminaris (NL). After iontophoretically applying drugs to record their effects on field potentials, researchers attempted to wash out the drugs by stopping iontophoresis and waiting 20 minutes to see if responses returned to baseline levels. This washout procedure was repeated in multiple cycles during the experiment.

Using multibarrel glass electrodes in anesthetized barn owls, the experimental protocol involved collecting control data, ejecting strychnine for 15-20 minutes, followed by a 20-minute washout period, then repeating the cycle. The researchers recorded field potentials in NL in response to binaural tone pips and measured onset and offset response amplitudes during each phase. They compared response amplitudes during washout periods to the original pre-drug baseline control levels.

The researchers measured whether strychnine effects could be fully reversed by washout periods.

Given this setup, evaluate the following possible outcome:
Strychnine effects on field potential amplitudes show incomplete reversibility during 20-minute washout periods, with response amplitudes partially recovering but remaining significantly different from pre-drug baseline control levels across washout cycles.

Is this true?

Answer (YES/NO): YES